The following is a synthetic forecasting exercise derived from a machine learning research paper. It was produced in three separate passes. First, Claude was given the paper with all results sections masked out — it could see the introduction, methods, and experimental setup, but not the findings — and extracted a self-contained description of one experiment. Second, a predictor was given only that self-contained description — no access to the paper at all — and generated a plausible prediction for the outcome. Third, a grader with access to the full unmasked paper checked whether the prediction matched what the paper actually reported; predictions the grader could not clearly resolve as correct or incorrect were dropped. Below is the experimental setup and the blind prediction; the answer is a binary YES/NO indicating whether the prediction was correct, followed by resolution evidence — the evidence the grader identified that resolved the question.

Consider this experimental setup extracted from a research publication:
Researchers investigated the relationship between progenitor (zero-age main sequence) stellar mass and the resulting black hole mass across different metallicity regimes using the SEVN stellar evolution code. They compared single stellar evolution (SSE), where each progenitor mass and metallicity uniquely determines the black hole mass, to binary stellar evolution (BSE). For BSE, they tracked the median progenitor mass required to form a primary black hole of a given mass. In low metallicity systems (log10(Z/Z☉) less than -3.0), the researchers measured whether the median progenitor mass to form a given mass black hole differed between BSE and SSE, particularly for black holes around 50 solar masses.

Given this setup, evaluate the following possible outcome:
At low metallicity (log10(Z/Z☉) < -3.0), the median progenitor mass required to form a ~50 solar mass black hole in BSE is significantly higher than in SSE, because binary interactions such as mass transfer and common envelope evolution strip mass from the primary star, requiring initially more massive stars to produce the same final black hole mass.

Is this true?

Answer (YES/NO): YES